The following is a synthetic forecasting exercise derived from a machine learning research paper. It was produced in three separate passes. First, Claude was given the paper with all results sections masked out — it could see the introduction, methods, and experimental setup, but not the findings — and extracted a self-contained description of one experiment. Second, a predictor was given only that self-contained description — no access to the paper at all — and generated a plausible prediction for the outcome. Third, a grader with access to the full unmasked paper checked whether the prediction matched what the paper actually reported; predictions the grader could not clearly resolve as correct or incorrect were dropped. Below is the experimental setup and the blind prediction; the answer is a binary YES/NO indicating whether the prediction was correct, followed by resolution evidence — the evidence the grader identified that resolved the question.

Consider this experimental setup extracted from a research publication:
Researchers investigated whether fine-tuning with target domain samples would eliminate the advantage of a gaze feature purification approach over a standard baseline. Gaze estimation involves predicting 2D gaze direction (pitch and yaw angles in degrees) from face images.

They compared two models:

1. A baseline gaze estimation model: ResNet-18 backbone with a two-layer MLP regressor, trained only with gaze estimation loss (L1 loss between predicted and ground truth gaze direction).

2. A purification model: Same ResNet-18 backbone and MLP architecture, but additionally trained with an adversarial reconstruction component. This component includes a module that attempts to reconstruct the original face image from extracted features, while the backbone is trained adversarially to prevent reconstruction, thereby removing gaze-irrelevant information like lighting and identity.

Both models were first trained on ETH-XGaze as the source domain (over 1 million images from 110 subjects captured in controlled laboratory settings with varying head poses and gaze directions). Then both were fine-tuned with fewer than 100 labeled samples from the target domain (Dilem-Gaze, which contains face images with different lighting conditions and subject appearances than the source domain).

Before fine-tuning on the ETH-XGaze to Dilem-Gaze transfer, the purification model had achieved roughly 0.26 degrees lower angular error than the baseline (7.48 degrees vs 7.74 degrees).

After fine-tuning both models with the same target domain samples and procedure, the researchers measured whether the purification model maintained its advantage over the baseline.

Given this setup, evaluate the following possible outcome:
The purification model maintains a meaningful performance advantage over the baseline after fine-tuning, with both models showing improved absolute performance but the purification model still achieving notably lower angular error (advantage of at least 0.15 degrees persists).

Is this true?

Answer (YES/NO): YES